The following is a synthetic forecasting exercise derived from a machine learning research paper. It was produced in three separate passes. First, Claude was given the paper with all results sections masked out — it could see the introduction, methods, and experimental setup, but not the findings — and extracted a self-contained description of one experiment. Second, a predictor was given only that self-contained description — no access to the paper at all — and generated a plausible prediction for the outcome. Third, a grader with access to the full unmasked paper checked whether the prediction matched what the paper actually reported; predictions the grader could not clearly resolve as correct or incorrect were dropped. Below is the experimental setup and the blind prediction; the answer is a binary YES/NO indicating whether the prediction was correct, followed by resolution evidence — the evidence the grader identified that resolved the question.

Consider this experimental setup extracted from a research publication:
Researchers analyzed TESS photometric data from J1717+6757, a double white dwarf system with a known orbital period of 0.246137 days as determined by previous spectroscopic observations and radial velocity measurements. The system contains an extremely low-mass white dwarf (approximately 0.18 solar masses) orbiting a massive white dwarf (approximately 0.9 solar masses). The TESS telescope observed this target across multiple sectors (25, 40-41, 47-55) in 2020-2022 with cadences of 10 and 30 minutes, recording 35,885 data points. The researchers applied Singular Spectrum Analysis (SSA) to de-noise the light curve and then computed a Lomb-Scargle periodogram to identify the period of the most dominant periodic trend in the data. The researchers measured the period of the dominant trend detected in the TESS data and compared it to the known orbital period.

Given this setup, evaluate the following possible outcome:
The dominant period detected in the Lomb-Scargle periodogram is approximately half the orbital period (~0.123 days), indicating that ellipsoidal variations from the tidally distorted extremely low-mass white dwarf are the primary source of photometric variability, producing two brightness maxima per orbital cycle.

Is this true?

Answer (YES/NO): NO